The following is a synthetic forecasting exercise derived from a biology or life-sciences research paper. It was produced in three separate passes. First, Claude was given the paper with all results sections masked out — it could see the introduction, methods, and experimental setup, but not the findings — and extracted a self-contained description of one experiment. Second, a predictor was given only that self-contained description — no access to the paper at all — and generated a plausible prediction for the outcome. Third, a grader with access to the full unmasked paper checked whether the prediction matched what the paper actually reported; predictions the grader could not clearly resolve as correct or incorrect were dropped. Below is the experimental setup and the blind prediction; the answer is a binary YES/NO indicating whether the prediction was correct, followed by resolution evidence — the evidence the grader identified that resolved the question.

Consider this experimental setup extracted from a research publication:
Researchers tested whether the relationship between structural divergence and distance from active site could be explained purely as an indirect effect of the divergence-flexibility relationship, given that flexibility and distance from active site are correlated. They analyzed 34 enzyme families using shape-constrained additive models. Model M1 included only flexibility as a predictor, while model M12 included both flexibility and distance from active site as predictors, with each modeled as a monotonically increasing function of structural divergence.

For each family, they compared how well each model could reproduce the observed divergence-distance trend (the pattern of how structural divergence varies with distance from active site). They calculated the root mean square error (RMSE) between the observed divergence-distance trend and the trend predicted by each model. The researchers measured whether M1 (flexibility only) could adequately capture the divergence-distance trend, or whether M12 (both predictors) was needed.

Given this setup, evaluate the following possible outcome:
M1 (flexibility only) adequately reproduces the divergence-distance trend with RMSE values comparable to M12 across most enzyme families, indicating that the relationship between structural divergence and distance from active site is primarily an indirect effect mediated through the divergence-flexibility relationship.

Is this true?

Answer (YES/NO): NO